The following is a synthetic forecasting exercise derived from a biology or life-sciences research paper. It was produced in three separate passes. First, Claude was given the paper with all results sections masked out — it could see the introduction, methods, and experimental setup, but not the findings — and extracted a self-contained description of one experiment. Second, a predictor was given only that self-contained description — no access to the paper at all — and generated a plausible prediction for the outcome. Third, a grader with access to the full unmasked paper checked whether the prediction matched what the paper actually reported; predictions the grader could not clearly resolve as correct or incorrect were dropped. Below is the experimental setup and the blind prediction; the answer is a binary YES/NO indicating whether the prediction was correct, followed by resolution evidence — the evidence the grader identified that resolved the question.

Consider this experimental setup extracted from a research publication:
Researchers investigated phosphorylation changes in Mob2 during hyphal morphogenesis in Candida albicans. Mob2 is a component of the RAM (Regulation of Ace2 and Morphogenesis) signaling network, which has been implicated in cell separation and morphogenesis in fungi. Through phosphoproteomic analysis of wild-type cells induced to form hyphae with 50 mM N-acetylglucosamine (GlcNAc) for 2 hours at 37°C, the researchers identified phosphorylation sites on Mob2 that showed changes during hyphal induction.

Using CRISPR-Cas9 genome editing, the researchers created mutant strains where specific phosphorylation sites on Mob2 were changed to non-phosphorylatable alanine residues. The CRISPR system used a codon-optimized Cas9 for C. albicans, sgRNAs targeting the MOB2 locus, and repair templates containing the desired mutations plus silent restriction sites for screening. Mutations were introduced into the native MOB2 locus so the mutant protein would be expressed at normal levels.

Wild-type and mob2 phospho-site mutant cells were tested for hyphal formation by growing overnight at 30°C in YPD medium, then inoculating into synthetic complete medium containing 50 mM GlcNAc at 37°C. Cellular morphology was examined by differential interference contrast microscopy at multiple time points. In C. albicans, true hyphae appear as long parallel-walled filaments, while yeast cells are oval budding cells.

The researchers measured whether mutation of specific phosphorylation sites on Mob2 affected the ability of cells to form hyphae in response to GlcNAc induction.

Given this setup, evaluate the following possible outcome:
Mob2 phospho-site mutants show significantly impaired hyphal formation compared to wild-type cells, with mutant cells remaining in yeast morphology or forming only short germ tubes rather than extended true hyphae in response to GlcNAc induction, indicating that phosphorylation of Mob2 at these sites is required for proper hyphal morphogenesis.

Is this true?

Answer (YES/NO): NO